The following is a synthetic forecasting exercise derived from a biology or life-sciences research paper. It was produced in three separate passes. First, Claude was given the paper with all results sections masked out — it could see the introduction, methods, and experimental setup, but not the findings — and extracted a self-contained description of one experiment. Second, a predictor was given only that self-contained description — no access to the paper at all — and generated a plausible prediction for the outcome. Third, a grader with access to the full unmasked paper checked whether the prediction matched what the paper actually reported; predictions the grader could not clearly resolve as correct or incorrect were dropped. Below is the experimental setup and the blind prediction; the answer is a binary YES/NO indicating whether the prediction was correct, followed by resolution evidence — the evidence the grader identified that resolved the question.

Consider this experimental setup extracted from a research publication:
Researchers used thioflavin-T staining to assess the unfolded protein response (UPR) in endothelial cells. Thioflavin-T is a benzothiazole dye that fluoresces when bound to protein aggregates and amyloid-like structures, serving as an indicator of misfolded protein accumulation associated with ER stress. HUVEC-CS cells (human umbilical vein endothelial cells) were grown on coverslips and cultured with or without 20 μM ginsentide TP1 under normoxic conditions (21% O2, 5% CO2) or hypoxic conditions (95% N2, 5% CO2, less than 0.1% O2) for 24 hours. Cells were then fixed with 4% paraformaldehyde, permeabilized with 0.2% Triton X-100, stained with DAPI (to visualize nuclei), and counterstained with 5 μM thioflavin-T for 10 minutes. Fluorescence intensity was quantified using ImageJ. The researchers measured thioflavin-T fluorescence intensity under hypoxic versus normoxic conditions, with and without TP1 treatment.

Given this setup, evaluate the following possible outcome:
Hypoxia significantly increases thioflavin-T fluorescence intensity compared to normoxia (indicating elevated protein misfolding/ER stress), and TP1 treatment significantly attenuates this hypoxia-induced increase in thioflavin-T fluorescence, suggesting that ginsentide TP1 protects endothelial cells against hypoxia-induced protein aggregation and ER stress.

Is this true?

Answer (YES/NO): YES